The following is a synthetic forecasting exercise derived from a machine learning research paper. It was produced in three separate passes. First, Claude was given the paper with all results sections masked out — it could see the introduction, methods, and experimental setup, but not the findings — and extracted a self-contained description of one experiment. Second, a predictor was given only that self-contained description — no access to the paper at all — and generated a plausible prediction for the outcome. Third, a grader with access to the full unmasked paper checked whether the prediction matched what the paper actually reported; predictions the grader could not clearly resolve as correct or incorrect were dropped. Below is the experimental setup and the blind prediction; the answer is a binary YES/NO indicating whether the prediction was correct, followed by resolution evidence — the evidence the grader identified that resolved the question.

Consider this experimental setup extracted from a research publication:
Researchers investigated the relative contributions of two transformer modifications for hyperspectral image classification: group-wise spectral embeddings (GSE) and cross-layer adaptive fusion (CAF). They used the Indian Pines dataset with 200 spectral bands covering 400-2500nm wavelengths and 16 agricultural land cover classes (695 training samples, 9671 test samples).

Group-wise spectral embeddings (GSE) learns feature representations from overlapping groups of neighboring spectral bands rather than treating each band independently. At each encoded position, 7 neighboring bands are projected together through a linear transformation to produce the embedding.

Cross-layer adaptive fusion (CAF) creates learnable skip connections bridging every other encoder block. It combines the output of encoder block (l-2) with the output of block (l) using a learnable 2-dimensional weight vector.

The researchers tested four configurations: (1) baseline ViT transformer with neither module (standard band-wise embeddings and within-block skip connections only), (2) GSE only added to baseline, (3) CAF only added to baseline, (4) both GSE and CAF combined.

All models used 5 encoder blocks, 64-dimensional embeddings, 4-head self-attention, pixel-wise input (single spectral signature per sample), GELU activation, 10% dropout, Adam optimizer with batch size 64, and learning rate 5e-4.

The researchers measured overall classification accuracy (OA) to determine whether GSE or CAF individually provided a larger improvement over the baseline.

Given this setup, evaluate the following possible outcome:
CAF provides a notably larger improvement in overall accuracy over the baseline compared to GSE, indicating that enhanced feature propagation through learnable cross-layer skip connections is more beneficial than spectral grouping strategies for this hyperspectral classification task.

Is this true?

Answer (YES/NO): NO